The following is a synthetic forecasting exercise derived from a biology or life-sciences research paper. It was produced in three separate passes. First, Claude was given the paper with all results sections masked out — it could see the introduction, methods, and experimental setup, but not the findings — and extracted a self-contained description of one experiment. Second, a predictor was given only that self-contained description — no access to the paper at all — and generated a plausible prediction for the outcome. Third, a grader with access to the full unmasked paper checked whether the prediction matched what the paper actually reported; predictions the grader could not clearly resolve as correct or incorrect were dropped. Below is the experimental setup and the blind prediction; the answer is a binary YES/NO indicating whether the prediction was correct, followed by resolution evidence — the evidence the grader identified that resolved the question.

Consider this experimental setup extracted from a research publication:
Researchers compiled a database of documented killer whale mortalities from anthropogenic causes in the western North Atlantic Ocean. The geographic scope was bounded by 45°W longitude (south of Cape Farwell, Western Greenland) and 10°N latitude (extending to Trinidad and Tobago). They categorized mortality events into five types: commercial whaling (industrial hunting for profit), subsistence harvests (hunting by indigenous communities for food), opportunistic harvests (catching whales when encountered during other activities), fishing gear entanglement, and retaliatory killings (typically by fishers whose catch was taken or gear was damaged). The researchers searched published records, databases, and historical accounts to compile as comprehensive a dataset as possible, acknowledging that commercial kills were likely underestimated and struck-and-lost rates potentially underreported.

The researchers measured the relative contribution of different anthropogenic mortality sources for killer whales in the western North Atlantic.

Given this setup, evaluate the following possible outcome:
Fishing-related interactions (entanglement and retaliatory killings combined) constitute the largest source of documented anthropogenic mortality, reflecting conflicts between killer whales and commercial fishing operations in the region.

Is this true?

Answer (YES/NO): NO